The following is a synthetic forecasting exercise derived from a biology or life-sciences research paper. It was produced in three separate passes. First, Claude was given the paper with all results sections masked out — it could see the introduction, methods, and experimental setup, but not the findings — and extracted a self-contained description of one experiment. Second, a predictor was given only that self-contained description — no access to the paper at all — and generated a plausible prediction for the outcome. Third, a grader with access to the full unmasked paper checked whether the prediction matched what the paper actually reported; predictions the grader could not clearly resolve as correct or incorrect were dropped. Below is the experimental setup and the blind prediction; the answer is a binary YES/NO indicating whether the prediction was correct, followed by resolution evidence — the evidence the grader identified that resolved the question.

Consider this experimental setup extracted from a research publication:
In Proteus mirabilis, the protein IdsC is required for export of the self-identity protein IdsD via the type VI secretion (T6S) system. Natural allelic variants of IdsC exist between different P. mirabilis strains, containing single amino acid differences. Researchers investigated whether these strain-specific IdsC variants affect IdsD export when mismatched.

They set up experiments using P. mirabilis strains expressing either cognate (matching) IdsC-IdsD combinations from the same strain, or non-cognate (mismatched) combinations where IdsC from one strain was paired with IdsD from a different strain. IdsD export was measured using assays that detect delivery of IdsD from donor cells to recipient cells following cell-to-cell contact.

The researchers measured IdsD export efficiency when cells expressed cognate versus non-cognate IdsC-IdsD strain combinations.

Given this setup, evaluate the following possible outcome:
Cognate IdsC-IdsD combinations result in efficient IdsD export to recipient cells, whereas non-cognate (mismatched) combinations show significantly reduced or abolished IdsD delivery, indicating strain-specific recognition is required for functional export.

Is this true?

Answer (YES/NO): YES